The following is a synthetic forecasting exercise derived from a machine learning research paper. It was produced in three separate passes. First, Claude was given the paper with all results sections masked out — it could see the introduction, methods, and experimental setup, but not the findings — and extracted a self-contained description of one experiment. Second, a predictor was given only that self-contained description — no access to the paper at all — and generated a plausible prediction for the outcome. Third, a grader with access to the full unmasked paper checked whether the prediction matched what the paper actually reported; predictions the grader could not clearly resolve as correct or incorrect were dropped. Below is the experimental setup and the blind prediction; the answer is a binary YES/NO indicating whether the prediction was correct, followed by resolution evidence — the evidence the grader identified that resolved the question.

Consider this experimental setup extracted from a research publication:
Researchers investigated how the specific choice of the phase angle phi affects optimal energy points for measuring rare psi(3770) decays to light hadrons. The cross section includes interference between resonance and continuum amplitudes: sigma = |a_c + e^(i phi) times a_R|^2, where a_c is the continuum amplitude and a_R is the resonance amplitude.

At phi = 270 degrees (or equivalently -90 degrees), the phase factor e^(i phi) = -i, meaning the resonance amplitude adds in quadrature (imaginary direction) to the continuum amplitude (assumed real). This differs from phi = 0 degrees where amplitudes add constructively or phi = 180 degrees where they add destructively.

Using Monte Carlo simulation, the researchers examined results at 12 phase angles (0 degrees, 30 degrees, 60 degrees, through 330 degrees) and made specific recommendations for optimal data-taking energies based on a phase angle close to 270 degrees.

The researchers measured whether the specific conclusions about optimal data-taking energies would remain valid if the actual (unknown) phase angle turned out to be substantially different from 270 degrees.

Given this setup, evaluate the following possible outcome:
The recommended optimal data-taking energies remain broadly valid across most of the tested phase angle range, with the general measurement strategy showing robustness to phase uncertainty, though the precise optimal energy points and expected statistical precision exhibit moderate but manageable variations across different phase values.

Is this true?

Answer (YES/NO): NO